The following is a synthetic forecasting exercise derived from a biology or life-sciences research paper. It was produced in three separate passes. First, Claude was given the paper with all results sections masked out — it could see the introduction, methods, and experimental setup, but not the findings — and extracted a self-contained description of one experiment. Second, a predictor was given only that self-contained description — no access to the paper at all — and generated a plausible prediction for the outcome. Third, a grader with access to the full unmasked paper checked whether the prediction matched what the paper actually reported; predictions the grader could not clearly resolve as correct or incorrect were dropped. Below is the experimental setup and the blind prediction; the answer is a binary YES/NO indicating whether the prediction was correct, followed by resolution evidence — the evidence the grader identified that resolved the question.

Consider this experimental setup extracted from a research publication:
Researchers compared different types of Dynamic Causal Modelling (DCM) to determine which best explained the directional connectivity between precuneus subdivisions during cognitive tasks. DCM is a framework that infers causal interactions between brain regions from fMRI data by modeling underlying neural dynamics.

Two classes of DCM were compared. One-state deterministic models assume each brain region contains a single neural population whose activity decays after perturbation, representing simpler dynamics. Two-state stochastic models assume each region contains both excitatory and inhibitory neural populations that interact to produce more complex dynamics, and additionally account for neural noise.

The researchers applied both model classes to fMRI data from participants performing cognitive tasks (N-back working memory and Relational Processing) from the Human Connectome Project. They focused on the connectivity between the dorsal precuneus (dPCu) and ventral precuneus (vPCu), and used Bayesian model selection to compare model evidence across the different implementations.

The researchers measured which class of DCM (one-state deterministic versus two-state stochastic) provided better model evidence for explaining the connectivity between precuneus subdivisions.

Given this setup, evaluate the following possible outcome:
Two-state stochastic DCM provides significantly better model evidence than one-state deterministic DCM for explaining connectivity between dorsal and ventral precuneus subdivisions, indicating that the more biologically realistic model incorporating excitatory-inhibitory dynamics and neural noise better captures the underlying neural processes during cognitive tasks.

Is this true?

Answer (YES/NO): NO